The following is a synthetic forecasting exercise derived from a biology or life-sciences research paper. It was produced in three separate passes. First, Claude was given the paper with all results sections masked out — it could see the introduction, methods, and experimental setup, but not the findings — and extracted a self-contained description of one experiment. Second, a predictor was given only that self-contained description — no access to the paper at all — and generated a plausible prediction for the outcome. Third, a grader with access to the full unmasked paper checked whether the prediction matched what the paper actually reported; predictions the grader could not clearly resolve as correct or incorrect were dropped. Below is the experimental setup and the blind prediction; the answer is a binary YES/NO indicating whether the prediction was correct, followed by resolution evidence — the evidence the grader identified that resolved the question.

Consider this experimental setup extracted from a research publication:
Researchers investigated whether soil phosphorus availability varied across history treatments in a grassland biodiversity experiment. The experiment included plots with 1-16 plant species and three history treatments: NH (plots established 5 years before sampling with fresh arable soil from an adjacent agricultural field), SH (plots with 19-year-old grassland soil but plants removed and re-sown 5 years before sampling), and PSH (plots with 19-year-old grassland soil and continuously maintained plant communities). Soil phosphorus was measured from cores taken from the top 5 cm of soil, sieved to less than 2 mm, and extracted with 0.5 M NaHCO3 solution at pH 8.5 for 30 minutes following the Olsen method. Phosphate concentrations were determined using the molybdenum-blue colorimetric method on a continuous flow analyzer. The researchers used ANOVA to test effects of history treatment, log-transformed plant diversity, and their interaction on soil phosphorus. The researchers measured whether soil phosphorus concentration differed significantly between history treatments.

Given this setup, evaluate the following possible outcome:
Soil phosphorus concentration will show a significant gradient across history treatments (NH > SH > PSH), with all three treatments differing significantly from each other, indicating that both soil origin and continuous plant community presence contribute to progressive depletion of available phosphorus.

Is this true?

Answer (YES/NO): NO